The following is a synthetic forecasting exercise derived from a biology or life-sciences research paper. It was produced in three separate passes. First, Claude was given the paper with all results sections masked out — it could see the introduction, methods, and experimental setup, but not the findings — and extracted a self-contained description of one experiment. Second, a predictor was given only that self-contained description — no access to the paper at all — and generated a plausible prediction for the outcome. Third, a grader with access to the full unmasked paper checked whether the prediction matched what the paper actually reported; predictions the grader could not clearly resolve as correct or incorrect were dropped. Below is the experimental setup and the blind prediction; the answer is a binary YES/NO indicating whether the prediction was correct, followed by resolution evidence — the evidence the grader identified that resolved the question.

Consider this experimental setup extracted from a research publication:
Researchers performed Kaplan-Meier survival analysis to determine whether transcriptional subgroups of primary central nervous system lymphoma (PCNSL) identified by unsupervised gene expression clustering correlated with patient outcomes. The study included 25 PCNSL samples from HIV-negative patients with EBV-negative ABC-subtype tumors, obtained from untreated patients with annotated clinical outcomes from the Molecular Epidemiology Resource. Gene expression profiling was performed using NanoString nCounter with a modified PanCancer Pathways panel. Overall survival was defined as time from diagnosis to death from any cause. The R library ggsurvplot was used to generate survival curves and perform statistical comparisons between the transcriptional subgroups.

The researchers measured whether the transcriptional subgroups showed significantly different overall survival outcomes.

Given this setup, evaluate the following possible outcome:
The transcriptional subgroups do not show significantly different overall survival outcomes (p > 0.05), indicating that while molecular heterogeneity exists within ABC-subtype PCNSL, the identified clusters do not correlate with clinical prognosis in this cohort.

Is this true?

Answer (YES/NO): NO